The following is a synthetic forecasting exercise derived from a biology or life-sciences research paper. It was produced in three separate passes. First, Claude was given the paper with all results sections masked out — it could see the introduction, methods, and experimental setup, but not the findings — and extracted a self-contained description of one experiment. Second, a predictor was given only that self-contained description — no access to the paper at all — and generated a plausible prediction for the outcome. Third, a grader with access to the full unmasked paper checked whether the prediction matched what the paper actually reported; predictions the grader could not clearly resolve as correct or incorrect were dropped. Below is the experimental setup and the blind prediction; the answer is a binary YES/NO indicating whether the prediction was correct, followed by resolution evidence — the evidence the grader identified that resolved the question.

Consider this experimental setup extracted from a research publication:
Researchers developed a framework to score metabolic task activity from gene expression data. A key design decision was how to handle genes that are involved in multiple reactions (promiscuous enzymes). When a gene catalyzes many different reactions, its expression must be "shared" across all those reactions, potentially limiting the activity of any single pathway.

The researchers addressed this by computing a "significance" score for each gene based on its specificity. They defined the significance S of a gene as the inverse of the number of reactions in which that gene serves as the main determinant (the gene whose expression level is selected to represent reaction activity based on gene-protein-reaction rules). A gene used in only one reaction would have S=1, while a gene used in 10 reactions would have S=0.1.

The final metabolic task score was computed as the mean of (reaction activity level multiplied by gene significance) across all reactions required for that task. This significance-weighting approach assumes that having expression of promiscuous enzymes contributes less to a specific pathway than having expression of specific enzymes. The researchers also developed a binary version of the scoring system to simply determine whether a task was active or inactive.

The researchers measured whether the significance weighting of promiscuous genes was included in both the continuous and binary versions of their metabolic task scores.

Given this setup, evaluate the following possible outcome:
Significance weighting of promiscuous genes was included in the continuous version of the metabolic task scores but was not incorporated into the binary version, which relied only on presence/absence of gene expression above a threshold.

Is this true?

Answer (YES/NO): YES